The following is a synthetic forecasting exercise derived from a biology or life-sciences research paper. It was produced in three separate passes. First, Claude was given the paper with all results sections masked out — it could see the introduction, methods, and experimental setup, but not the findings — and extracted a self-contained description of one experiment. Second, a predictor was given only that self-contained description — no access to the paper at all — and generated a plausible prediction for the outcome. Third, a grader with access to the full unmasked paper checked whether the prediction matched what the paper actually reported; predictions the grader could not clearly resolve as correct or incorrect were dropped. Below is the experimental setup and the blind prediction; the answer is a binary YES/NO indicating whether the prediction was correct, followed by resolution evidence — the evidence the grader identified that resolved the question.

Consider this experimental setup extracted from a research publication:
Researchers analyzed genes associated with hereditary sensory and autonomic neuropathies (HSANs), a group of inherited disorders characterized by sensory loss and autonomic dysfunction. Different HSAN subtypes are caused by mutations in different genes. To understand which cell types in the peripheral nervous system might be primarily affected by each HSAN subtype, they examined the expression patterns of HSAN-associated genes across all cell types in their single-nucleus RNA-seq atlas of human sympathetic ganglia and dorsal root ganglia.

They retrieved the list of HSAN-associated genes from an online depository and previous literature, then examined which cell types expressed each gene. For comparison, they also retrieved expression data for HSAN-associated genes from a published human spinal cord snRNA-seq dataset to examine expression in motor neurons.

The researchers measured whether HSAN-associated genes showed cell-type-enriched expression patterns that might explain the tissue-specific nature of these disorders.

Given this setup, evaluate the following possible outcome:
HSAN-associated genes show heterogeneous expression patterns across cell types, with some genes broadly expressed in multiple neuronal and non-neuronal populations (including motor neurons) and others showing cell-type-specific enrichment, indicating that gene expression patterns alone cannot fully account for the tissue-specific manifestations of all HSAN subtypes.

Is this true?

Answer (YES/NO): YES